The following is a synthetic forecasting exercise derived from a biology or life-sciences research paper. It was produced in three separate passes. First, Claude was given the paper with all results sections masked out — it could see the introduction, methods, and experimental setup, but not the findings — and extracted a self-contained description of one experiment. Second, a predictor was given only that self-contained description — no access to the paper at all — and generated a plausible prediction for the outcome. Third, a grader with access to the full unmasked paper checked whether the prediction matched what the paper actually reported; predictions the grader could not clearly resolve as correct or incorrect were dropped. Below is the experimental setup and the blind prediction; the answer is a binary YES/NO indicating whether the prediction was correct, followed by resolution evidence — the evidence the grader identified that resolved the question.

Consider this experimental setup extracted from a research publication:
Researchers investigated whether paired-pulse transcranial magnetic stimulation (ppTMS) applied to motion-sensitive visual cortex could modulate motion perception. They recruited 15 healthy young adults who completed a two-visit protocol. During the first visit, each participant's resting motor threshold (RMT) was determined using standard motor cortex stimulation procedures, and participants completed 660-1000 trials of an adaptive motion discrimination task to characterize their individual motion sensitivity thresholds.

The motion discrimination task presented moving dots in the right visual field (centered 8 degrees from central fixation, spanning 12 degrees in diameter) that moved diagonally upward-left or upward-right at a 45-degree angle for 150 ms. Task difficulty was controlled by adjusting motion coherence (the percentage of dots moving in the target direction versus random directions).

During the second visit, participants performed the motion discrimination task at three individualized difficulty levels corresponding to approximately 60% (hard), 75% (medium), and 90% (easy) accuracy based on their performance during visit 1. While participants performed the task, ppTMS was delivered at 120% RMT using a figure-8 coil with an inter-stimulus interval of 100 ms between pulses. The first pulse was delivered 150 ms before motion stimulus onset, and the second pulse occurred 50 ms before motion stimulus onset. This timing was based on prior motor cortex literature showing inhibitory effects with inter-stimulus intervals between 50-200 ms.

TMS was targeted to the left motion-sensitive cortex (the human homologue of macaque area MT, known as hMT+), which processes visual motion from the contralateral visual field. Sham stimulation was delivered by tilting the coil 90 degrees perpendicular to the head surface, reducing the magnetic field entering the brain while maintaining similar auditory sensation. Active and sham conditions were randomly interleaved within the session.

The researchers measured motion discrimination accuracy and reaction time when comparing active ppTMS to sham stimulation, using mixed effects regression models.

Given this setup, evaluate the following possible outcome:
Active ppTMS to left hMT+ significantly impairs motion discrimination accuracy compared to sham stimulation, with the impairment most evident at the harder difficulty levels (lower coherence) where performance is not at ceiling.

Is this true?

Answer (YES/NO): NO